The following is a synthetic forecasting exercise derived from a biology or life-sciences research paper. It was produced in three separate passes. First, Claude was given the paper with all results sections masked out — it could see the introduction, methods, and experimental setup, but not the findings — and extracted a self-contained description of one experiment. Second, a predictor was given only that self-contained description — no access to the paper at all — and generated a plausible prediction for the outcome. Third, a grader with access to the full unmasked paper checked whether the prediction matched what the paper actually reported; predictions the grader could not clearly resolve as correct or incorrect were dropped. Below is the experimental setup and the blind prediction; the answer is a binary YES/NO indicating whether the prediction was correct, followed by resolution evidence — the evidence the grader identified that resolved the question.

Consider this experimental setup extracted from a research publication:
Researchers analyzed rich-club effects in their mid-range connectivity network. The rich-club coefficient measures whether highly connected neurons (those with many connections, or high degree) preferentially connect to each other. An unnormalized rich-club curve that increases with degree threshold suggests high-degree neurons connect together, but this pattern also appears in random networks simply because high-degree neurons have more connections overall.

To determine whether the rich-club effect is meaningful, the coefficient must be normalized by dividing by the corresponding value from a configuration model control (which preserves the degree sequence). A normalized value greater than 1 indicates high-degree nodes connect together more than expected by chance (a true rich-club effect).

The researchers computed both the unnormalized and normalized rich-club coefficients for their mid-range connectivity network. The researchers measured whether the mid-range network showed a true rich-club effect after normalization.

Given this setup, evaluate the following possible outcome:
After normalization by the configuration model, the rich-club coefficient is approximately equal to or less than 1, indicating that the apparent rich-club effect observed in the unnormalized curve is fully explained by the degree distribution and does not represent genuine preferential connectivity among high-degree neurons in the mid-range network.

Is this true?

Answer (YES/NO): YES